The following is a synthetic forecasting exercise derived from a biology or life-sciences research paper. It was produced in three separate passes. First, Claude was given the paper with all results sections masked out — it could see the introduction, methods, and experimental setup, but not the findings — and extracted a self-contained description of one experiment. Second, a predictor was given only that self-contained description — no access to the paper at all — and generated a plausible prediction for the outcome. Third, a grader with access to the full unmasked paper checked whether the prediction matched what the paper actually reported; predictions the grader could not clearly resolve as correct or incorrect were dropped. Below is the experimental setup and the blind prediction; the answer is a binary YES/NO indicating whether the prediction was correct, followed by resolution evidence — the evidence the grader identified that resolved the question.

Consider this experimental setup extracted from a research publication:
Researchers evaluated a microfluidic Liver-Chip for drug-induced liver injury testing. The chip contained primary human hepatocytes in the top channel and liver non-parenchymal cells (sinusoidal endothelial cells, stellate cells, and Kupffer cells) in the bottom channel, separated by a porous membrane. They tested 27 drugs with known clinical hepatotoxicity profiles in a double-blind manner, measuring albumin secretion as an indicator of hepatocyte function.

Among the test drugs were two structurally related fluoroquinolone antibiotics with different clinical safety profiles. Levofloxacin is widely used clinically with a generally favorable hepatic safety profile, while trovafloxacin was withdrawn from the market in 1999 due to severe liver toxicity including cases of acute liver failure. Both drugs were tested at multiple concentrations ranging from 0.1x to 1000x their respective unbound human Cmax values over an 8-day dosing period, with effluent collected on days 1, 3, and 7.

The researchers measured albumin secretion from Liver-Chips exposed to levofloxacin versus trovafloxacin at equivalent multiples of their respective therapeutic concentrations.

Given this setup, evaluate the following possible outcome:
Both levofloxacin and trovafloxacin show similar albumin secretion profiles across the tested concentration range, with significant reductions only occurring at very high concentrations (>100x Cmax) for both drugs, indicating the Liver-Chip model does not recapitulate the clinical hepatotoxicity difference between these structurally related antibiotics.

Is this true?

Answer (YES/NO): NO